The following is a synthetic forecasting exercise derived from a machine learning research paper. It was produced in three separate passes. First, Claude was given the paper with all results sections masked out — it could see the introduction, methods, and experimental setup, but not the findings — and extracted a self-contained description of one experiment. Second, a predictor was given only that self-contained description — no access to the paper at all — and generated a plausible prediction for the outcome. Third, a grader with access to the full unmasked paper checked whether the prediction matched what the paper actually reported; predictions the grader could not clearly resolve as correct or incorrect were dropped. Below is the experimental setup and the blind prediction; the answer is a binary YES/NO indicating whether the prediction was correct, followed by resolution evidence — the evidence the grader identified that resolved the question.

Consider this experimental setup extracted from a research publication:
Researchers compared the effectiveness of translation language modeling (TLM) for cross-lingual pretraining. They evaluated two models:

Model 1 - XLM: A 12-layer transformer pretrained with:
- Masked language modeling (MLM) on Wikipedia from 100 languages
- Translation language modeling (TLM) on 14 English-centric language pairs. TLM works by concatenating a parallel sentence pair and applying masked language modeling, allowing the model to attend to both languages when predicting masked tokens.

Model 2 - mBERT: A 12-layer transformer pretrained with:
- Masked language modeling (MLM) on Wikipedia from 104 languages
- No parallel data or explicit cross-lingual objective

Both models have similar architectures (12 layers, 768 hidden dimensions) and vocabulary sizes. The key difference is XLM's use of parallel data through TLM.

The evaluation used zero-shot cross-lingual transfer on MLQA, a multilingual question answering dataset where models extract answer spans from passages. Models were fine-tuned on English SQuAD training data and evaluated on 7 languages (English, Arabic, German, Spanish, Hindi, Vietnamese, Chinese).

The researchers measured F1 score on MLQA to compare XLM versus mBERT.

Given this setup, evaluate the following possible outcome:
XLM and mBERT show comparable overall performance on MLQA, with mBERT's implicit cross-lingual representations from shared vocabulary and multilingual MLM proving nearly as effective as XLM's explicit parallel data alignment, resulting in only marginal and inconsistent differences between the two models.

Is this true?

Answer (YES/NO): NO